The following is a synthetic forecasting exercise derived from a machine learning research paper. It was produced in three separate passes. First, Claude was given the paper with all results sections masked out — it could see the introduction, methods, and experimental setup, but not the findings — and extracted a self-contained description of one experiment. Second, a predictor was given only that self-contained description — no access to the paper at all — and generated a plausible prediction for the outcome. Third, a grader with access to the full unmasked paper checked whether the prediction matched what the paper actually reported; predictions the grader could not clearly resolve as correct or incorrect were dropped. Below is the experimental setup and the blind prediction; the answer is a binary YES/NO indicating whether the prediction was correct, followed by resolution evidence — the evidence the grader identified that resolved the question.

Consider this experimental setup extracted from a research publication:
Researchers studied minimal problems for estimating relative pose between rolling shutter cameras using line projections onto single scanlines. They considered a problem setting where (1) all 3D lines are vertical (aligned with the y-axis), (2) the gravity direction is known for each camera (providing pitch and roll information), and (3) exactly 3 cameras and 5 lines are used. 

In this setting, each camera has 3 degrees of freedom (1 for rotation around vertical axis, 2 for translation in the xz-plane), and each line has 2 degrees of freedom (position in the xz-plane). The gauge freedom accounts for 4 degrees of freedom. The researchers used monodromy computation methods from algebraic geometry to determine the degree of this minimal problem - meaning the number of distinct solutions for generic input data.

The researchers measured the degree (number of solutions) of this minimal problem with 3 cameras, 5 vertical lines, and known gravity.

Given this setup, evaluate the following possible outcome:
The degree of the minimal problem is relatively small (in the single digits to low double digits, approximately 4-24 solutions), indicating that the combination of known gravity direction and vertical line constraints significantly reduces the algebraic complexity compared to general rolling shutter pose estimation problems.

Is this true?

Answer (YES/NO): YES